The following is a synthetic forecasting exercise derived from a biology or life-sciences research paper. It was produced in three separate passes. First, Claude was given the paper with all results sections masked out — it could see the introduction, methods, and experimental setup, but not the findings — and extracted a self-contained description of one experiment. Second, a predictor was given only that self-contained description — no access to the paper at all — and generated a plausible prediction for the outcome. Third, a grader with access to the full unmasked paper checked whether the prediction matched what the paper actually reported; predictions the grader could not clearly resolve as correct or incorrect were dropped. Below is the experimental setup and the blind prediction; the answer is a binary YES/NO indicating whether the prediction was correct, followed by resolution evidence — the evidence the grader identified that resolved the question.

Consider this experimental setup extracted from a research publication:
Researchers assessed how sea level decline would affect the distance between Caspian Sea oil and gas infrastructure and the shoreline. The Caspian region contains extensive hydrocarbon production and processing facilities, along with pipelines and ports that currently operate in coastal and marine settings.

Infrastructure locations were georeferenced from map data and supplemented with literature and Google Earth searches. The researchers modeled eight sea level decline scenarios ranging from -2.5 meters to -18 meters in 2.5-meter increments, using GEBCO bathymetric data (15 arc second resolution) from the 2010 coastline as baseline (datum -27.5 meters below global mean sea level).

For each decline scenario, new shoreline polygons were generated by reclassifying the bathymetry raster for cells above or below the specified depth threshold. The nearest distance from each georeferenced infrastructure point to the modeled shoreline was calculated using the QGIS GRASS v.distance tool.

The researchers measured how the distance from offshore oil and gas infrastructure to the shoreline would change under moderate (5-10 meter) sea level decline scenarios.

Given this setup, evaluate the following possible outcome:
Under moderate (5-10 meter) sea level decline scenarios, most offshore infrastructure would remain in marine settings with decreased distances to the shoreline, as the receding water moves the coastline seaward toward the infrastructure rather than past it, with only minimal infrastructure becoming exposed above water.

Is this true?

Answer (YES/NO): NO